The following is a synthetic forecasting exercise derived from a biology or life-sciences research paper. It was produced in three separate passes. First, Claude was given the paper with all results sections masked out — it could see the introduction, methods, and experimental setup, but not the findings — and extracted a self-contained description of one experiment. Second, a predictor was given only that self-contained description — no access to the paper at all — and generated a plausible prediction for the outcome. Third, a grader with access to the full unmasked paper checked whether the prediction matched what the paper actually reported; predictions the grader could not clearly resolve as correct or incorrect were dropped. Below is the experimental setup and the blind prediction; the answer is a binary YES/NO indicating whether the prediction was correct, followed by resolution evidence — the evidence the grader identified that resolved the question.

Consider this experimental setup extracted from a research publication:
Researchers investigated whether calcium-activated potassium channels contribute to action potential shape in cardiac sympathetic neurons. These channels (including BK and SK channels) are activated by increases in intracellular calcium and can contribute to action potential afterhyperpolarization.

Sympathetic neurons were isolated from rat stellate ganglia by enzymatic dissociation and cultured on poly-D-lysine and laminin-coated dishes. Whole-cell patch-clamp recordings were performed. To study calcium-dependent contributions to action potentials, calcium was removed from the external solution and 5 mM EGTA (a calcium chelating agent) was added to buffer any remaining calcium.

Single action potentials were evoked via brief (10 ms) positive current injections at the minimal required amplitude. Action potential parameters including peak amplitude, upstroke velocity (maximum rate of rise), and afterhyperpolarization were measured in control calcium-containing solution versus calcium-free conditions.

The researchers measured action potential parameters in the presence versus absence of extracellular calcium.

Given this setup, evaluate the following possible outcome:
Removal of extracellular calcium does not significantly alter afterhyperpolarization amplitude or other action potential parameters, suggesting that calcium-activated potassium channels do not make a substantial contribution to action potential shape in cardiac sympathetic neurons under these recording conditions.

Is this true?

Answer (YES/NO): YES